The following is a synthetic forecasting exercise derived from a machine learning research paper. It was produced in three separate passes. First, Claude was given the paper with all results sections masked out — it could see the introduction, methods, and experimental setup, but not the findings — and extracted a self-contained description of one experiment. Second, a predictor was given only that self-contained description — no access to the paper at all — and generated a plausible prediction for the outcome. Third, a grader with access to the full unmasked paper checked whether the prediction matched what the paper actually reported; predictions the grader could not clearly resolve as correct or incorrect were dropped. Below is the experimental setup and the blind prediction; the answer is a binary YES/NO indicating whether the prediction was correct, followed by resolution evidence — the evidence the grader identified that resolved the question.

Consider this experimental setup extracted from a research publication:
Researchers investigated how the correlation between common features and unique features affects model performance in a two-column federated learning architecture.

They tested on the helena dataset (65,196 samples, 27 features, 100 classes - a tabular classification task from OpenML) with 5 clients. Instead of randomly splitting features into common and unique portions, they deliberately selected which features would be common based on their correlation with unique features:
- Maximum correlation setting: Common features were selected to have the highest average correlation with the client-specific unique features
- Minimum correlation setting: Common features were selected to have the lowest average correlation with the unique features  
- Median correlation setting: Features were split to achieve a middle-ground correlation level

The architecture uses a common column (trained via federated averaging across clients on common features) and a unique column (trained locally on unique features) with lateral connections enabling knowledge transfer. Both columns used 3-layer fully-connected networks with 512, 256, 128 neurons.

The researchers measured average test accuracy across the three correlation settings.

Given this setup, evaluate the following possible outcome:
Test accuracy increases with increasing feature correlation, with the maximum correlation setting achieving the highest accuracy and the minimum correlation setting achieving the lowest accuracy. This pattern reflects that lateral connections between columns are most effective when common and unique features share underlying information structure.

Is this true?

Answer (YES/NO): NO